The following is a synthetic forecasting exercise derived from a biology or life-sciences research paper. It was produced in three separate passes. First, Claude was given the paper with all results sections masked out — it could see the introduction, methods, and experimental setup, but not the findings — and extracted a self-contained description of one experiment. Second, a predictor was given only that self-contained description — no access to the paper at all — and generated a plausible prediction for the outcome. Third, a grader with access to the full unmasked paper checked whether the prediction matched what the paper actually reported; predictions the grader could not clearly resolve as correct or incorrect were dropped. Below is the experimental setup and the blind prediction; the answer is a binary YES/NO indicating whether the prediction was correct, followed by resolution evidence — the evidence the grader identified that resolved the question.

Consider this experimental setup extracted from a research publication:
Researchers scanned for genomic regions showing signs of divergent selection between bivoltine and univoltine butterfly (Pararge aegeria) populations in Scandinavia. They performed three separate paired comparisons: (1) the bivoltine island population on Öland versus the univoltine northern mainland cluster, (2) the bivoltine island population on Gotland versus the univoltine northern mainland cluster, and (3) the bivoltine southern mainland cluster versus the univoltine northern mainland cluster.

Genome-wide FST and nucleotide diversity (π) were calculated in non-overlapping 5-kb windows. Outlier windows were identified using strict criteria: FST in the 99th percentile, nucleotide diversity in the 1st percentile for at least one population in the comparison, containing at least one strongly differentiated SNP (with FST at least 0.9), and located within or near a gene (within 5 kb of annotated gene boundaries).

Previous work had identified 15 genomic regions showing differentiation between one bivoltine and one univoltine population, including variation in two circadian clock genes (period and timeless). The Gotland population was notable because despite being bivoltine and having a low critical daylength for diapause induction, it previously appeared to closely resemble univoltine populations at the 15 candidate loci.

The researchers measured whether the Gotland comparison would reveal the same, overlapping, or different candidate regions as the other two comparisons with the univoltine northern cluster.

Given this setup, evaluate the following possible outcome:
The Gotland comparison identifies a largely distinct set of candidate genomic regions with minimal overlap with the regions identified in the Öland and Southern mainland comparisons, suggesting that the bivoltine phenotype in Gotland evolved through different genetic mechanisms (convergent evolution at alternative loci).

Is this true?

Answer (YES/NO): NO